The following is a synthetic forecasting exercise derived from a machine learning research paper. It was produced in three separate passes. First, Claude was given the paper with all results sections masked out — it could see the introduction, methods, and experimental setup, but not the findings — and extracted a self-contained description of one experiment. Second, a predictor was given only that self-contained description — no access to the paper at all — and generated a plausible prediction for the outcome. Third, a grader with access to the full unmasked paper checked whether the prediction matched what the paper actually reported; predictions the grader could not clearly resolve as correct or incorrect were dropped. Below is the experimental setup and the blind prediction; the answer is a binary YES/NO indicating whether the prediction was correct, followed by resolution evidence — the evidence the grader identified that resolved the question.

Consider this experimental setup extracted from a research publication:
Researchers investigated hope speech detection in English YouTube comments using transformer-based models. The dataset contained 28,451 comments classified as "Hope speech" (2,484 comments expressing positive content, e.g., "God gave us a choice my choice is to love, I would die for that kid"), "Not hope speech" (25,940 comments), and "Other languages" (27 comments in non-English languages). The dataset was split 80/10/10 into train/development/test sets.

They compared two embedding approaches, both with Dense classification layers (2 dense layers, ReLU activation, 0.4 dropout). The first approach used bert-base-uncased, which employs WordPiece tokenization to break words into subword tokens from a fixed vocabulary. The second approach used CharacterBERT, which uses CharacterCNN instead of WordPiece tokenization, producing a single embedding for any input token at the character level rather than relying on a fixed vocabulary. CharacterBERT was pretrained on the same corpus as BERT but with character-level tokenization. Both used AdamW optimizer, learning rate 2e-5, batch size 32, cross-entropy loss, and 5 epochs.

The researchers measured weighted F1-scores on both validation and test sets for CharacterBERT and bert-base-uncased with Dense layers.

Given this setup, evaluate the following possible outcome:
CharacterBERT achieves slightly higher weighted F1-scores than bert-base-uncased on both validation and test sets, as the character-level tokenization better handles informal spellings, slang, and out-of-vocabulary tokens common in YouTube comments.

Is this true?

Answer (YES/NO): NO